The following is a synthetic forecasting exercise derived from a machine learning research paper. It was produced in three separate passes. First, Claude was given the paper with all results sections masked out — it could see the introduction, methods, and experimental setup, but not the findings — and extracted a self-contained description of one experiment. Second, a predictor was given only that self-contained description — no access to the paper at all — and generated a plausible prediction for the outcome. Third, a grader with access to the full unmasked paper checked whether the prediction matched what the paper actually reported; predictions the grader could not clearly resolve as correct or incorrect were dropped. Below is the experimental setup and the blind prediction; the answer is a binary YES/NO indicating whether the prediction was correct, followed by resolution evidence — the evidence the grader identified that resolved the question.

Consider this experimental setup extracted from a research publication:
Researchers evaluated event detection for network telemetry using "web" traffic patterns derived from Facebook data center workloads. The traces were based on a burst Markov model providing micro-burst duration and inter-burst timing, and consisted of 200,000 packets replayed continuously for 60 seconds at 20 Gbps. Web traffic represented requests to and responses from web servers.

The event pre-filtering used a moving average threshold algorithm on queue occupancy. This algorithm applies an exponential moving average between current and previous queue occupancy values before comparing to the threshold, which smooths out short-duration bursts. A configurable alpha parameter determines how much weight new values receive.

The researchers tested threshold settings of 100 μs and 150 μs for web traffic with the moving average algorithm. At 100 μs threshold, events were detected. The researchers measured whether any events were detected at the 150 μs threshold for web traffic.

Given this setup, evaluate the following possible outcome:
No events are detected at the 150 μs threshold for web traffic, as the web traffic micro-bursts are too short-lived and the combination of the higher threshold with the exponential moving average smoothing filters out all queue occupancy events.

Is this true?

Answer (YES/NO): YES